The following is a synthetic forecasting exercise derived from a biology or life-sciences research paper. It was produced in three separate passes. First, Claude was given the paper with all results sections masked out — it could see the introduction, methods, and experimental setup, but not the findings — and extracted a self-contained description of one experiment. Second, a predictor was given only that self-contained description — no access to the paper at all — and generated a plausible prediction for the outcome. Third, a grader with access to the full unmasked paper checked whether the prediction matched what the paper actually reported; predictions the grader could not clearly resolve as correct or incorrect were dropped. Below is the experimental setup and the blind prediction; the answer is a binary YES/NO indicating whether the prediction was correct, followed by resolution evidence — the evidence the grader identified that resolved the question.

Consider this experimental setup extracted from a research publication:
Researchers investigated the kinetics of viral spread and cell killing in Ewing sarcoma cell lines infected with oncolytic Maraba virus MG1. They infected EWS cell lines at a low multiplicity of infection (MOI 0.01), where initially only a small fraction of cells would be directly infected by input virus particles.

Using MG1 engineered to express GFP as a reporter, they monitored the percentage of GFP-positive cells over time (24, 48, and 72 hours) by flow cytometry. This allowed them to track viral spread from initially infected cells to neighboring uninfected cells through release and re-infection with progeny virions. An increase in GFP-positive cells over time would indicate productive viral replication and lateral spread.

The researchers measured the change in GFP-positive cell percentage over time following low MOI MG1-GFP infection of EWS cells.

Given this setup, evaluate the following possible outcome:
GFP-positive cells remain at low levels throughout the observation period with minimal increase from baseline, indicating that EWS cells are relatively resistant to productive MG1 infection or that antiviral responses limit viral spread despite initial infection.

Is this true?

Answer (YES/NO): NO